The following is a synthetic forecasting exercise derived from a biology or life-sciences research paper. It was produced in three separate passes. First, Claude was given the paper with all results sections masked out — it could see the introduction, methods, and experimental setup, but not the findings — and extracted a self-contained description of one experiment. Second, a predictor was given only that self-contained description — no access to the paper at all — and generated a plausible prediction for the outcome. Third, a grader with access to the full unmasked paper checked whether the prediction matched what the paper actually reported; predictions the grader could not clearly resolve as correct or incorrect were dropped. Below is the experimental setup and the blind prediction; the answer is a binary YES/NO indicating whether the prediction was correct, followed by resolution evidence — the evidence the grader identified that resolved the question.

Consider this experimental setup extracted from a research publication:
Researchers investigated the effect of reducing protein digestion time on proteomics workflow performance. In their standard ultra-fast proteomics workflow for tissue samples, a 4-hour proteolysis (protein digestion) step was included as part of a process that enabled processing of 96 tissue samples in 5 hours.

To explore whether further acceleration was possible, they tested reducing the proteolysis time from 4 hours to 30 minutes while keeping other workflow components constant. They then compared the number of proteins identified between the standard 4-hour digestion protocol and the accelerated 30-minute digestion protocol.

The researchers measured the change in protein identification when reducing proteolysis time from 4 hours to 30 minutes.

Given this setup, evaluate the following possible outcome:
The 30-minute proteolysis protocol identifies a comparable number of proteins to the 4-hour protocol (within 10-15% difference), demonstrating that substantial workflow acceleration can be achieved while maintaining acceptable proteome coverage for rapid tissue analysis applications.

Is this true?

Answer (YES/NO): YES